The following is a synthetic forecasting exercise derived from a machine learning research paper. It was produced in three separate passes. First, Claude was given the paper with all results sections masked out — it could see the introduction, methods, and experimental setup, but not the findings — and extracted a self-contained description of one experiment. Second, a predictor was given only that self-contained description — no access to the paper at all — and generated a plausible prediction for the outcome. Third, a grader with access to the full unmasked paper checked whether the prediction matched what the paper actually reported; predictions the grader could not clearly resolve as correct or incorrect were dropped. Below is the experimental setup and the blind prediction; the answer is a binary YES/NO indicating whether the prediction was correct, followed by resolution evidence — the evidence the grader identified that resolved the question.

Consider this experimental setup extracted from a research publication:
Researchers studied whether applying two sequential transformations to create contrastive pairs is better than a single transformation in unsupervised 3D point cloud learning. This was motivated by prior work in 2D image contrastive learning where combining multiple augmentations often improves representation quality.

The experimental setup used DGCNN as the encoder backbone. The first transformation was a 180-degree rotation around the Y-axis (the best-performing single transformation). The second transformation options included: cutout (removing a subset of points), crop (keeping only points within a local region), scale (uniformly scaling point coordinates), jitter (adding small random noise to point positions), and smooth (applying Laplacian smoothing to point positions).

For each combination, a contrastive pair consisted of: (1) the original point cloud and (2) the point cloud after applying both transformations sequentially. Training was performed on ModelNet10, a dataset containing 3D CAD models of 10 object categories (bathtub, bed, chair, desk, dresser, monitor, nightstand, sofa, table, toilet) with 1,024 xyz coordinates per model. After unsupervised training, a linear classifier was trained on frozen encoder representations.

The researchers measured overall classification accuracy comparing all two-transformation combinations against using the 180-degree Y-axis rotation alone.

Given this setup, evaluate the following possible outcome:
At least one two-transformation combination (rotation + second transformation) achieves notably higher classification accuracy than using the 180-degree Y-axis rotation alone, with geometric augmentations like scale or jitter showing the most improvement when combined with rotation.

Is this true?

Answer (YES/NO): NO